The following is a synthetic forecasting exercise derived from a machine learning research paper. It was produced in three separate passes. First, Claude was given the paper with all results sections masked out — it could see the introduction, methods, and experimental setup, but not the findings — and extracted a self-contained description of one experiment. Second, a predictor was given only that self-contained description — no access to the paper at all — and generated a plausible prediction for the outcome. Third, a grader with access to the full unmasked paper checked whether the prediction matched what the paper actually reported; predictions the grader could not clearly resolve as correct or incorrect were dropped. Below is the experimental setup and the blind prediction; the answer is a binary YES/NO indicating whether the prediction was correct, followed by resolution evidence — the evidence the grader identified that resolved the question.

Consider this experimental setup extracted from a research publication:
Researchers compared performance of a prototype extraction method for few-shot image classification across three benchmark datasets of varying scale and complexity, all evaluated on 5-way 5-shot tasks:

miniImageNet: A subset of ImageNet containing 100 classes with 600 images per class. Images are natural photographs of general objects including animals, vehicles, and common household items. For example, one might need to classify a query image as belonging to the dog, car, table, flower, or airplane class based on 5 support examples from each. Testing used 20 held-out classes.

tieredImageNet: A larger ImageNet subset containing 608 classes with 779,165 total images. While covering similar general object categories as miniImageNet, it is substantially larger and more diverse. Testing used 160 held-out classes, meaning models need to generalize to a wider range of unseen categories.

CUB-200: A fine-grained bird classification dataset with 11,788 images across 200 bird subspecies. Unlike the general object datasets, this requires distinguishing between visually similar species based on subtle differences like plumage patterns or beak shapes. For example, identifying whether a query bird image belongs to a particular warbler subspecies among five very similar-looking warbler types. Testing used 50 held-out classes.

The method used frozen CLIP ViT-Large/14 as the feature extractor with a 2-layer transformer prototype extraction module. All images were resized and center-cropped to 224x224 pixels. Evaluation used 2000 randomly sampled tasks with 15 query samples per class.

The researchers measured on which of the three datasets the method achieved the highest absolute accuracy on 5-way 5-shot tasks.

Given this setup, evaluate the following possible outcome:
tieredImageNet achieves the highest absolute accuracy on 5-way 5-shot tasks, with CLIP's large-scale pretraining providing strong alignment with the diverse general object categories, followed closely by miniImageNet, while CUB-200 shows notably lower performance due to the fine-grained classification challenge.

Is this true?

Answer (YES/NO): NO